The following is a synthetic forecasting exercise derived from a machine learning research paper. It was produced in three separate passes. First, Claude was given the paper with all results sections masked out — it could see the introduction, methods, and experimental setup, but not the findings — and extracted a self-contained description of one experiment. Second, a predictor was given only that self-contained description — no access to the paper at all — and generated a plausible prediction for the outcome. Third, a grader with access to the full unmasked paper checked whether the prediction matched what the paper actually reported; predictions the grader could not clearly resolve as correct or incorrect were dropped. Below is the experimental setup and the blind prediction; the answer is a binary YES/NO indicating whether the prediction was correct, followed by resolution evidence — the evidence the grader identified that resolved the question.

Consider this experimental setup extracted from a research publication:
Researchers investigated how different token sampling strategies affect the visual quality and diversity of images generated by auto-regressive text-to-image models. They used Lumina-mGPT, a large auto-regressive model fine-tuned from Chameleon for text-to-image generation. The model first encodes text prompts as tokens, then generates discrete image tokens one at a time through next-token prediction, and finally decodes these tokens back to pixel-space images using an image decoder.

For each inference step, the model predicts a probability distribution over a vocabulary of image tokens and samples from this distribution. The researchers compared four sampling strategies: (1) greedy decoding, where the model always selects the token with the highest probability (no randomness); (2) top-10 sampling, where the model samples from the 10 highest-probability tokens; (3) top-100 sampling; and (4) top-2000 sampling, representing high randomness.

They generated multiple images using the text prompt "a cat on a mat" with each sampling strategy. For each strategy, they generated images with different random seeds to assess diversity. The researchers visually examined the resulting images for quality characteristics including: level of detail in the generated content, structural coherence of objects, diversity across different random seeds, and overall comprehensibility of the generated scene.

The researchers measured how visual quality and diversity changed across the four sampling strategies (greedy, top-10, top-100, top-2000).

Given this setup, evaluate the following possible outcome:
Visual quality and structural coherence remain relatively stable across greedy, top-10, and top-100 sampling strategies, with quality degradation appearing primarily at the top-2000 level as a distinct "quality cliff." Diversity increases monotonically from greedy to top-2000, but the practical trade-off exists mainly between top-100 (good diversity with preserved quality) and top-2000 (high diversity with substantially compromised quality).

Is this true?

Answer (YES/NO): NO